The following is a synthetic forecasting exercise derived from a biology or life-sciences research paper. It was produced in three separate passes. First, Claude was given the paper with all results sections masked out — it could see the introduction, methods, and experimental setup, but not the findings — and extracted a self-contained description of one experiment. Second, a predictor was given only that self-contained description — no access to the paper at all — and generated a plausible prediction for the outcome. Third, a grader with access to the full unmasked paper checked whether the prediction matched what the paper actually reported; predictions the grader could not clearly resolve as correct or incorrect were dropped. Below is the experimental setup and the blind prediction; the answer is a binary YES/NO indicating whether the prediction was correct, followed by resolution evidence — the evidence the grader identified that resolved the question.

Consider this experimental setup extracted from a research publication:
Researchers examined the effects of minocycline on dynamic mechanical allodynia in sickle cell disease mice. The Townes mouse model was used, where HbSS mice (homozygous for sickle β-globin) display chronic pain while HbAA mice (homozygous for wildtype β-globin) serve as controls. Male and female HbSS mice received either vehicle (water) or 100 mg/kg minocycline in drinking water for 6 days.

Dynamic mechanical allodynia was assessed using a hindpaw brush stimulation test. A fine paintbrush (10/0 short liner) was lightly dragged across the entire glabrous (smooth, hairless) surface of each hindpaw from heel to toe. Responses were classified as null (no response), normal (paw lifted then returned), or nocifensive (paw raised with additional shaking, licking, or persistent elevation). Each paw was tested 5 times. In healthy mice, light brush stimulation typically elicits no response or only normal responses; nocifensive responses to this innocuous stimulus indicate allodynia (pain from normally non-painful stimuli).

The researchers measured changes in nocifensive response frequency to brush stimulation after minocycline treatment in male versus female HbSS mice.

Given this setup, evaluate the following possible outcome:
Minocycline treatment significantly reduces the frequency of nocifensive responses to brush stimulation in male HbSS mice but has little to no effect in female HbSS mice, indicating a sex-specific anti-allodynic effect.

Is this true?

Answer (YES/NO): YES